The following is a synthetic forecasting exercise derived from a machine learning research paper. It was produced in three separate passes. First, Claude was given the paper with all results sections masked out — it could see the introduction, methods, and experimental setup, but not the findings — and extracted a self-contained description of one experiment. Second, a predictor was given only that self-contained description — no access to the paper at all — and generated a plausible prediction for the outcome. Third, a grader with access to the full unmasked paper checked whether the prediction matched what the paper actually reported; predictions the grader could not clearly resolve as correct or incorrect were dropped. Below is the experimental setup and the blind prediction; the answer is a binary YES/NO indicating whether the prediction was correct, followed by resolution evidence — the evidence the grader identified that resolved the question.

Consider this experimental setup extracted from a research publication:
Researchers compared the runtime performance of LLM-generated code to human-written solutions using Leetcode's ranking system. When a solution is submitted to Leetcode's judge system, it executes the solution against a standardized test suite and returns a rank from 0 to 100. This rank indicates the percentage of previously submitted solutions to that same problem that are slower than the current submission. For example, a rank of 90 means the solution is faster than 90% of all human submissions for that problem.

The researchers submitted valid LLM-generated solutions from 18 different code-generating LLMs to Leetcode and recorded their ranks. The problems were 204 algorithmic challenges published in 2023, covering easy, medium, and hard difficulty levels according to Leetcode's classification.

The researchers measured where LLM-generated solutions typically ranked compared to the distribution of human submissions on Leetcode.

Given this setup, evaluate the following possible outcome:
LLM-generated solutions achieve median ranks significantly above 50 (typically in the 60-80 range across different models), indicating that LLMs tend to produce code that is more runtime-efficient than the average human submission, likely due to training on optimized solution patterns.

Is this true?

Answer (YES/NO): NO